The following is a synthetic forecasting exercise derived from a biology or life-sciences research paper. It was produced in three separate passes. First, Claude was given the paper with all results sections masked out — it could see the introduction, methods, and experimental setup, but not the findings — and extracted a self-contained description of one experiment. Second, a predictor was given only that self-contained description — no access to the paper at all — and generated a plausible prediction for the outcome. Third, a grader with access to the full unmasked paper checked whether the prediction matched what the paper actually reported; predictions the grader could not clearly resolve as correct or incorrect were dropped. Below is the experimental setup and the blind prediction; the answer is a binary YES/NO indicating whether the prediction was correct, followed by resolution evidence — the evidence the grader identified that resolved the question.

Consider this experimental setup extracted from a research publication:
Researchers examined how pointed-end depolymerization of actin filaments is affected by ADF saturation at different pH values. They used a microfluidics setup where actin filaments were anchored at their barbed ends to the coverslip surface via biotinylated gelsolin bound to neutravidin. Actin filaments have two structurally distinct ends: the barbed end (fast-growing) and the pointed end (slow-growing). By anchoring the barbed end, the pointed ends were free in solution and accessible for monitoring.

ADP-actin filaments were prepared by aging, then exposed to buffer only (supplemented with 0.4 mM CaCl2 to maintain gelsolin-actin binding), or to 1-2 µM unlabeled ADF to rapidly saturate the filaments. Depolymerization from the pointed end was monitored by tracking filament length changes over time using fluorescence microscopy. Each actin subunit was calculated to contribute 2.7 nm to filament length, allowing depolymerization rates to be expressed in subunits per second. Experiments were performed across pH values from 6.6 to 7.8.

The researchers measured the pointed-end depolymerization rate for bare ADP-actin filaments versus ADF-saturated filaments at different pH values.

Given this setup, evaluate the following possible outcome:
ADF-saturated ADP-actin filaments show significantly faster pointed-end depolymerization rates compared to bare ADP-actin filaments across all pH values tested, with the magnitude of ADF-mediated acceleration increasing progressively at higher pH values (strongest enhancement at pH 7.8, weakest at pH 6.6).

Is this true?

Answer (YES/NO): NO